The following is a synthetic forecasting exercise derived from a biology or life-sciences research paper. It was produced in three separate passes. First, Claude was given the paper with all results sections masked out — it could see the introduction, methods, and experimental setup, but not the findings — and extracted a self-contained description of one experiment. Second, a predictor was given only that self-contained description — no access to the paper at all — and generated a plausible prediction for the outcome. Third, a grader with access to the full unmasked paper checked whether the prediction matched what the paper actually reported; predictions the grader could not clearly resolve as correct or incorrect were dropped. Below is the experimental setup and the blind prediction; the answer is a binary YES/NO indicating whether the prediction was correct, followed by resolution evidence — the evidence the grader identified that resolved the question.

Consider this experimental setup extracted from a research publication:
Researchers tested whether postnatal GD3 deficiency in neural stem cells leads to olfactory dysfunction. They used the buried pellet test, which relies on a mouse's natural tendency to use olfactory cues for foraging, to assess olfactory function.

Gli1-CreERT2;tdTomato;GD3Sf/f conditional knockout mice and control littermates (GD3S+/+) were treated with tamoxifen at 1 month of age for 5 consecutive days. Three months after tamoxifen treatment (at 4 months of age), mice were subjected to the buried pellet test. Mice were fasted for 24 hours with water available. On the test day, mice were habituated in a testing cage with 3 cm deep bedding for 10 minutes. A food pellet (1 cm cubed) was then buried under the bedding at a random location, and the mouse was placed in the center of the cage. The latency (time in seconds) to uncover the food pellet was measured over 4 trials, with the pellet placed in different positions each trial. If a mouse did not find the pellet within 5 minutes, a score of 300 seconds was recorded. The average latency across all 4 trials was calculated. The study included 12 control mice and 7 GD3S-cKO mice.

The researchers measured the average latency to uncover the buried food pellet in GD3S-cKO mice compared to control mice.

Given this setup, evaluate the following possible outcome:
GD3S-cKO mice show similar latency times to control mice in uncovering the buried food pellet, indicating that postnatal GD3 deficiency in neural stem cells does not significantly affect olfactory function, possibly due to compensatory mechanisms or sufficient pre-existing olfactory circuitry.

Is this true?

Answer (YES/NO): NO